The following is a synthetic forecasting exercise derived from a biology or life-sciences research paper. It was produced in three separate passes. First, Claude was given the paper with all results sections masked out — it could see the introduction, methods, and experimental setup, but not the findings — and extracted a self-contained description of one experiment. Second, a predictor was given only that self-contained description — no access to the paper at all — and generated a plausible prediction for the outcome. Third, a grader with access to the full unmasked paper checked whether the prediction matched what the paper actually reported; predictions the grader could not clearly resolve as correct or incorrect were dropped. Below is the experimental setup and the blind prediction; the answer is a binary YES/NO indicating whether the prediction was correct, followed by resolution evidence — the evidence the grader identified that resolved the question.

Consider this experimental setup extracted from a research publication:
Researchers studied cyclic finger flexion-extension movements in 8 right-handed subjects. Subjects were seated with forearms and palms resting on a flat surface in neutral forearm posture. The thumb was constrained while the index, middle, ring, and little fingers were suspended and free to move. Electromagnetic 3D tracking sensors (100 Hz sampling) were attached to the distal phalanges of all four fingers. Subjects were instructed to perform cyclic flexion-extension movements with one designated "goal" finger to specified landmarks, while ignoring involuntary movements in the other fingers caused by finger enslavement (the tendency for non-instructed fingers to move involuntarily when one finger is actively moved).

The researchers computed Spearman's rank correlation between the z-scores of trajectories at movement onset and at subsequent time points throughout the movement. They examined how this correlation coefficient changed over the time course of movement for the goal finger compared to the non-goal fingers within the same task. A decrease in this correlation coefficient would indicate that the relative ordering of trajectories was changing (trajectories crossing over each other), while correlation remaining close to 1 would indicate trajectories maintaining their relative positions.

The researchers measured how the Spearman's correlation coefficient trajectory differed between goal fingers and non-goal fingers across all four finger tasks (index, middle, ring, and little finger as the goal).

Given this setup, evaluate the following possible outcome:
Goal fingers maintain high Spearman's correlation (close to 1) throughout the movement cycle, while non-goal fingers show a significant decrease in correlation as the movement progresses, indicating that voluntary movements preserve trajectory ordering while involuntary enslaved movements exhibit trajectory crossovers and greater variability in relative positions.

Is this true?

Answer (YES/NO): NO